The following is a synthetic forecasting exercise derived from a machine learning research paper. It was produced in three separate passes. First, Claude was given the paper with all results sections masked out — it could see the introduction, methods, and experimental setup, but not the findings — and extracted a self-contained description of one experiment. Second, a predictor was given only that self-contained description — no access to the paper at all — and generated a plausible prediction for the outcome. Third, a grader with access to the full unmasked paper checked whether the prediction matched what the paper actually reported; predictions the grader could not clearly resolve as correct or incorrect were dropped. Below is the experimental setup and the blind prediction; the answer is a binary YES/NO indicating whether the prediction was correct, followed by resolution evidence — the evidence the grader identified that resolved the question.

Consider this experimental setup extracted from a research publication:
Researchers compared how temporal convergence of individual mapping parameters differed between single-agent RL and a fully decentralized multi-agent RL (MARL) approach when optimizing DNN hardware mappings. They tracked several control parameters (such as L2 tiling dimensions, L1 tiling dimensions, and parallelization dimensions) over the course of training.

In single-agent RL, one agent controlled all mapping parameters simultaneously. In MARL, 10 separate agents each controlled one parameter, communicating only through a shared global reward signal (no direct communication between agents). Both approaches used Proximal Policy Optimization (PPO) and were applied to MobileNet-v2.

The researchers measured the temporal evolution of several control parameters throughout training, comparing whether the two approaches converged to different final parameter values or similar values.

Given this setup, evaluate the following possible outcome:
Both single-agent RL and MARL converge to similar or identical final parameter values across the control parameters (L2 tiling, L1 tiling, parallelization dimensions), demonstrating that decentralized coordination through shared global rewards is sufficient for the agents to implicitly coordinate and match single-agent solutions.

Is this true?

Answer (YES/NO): YES